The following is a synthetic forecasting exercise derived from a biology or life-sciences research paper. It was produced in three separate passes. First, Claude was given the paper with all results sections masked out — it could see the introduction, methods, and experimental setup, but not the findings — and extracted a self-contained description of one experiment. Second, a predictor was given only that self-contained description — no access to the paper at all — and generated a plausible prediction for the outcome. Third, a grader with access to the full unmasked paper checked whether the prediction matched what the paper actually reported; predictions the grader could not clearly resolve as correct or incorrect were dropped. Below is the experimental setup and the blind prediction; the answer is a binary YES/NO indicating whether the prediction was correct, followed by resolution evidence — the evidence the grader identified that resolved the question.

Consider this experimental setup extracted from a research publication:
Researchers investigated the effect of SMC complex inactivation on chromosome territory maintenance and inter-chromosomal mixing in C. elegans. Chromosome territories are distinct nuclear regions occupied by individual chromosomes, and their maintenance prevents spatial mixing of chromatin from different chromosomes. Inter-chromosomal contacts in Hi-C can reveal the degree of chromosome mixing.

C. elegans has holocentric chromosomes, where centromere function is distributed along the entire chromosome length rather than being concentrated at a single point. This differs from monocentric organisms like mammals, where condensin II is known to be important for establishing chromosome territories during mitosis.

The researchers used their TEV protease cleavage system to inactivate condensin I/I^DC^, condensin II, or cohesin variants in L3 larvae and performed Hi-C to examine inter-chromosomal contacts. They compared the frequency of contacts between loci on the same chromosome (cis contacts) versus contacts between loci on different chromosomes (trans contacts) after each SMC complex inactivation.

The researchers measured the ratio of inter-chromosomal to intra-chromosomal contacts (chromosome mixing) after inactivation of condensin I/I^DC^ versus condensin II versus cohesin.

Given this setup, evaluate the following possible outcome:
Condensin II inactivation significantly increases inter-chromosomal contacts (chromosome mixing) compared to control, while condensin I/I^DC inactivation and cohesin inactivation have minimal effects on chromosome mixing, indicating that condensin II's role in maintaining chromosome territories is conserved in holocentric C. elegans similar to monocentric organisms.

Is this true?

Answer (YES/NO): NO